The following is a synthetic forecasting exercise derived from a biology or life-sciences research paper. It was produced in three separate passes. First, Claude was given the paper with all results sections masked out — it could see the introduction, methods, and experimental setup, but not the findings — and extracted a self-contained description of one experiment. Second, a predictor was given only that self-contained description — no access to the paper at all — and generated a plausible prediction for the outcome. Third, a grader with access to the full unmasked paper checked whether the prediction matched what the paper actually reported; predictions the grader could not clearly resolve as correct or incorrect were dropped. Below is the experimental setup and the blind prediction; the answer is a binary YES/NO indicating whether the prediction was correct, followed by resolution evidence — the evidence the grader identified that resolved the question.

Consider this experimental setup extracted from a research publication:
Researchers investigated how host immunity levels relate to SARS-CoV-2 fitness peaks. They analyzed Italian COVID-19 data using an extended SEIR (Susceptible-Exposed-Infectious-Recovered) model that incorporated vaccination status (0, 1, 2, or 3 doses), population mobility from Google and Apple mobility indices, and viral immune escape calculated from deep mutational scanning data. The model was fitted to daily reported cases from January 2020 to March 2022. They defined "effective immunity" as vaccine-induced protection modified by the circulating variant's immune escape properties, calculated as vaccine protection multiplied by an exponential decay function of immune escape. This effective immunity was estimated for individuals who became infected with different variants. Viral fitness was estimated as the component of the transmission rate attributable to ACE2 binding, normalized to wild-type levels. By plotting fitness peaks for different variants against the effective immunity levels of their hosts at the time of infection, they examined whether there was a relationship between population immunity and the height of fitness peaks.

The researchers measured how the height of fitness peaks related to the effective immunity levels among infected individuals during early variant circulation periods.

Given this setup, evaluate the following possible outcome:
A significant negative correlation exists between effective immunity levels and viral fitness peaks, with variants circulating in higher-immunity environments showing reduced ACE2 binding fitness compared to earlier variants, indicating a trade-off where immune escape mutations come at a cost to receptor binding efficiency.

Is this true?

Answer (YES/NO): NO